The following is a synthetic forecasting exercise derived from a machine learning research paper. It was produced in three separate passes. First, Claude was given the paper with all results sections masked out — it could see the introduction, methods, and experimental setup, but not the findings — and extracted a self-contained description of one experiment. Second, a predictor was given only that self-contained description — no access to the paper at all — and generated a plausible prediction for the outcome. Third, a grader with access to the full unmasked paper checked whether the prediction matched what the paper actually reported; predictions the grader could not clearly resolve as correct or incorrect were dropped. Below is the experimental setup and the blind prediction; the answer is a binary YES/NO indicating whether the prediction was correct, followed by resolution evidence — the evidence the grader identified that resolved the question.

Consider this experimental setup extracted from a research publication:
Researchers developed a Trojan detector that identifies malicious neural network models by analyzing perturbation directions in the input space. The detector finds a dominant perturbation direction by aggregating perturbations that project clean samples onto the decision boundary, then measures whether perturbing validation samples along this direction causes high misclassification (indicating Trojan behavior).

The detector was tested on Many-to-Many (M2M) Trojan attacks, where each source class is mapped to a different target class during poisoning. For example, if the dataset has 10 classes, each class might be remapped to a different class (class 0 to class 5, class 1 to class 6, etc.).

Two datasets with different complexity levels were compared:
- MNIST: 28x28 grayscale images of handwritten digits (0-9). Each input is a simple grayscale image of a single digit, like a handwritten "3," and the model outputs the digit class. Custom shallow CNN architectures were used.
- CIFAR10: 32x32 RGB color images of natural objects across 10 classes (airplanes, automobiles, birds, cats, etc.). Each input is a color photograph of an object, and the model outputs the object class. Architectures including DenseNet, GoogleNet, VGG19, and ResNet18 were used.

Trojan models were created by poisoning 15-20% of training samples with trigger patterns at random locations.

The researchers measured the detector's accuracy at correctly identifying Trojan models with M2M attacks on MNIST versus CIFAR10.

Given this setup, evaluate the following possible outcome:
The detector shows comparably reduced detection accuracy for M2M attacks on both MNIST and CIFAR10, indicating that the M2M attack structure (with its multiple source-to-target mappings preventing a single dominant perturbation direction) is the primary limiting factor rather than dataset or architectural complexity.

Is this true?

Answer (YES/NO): NO